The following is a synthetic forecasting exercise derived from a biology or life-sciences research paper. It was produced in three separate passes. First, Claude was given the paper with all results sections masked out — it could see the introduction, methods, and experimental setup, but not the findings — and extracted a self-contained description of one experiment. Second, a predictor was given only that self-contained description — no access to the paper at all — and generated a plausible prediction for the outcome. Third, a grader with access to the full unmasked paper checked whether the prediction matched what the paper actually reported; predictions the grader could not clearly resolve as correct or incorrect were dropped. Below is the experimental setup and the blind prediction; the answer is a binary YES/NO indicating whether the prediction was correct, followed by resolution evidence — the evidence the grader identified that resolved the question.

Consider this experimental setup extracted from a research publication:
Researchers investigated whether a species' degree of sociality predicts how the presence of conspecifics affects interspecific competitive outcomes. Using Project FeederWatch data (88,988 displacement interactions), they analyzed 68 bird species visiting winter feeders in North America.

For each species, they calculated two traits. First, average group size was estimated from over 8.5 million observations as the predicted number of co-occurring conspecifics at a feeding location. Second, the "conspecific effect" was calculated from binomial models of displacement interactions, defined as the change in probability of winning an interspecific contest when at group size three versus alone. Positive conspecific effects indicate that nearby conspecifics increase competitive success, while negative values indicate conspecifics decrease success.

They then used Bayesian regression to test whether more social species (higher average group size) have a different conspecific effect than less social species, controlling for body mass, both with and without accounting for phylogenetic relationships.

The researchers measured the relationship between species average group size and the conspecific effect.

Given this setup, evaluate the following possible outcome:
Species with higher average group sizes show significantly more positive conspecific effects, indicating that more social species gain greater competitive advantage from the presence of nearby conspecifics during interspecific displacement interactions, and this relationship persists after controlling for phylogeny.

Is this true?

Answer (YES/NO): YES